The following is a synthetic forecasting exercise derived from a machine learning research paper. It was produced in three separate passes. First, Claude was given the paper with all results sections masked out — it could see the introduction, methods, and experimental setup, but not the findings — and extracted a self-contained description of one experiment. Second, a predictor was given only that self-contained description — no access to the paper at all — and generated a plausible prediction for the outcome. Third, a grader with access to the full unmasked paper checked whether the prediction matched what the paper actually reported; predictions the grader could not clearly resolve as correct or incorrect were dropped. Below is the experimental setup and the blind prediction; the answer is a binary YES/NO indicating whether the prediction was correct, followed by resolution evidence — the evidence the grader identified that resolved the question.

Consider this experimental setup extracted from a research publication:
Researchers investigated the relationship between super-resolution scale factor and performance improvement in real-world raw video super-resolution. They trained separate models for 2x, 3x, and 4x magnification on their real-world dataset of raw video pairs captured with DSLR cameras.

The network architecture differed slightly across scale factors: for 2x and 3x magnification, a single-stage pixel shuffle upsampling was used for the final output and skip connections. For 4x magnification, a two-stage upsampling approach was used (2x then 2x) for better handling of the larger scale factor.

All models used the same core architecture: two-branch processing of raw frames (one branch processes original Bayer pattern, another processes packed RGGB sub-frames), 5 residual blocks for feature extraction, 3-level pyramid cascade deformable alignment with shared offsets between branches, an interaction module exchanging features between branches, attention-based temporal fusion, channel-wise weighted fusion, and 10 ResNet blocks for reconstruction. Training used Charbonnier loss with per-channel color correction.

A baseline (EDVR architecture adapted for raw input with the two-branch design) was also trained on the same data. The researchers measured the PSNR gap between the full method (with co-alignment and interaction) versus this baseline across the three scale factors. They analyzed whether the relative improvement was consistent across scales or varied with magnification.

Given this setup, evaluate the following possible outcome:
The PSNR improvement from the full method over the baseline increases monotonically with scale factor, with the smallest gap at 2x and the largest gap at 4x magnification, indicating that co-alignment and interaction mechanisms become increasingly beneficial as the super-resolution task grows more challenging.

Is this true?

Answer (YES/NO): NO